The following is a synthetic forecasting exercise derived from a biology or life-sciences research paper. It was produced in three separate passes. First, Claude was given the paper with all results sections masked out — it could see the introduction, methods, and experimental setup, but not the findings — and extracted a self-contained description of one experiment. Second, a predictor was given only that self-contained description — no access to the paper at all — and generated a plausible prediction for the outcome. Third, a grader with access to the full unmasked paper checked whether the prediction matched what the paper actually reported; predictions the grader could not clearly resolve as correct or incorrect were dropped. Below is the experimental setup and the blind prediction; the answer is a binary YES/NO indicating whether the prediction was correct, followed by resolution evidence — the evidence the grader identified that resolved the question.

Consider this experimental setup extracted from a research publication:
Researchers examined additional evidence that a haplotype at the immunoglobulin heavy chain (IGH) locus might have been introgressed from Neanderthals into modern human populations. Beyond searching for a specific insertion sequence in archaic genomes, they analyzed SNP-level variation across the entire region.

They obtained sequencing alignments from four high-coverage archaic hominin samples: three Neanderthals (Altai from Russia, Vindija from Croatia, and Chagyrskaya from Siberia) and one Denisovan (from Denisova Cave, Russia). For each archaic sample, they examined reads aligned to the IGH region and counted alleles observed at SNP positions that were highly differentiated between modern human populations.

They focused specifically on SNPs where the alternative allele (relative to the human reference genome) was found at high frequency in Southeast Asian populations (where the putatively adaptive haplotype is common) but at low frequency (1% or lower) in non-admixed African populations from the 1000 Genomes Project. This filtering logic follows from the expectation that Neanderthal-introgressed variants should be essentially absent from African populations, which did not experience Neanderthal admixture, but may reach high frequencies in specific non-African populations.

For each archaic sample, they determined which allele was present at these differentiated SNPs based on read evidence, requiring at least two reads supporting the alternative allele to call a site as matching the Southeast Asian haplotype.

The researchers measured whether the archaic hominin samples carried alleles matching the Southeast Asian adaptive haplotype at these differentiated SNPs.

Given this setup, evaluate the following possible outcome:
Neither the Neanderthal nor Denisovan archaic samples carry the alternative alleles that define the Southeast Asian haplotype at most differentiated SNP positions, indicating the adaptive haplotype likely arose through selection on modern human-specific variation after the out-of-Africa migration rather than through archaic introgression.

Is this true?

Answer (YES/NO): NO